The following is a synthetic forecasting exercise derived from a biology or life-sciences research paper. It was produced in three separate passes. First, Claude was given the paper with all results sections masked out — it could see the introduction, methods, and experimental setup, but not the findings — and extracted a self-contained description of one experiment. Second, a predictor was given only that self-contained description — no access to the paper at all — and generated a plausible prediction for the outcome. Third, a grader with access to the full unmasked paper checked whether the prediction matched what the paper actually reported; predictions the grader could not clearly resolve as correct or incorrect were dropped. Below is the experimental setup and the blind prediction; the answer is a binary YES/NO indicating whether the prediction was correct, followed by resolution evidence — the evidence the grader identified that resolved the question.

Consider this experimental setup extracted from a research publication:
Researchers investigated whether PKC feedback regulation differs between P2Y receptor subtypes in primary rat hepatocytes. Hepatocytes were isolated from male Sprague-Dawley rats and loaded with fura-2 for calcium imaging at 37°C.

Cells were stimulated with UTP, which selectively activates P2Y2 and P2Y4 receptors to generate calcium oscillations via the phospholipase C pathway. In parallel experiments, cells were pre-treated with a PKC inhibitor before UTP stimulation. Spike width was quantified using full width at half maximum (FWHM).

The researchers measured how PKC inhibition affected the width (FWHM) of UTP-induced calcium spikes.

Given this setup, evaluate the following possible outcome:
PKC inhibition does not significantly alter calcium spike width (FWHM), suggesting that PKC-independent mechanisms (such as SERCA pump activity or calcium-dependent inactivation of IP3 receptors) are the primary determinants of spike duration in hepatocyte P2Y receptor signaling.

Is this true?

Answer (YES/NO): NO